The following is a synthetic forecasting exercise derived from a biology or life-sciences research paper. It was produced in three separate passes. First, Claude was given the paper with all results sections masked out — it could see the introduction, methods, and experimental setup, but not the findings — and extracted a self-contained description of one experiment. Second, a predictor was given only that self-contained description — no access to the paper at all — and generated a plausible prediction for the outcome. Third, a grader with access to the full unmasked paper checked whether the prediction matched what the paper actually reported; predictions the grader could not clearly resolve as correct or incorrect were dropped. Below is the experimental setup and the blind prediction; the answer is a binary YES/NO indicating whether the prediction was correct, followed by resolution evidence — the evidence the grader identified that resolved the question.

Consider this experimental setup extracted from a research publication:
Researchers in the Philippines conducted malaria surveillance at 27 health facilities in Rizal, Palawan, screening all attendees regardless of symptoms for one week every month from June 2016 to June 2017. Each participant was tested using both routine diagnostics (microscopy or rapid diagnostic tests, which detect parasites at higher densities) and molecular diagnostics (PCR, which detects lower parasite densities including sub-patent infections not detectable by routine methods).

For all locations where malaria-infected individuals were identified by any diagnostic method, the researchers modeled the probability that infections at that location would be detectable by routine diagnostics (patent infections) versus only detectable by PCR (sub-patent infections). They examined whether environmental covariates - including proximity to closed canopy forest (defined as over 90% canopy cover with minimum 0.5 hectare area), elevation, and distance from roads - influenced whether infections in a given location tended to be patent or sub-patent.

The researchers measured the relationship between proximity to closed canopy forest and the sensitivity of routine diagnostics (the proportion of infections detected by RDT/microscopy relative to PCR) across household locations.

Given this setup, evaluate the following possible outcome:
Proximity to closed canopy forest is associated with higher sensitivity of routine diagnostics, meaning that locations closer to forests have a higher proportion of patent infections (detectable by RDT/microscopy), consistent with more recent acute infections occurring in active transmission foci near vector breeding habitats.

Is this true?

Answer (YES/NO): NO